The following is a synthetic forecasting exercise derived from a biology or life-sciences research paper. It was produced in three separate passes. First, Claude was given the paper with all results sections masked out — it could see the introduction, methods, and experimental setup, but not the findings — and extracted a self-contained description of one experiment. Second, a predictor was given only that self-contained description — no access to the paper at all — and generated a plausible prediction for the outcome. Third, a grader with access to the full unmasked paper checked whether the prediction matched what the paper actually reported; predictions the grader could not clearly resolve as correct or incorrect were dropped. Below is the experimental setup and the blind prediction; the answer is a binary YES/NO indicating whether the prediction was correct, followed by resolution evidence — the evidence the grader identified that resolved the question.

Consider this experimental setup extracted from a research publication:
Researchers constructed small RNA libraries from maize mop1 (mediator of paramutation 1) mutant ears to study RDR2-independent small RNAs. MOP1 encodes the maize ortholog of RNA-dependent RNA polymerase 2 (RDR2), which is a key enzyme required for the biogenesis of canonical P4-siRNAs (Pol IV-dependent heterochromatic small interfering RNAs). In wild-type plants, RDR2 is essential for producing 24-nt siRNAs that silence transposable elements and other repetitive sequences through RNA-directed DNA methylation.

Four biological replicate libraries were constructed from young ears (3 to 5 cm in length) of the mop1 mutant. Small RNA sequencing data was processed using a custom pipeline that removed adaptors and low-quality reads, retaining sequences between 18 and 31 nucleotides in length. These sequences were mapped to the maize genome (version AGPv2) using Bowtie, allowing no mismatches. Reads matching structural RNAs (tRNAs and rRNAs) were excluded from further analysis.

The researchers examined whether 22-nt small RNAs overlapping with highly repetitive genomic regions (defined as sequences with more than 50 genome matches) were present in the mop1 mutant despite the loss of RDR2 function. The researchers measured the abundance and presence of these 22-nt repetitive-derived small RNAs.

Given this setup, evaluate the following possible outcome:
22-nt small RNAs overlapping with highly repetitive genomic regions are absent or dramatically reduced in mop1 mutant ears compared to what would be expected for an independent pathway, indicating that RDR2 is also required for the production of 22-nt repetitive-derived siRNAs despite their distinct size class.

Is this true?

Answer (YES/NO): NO